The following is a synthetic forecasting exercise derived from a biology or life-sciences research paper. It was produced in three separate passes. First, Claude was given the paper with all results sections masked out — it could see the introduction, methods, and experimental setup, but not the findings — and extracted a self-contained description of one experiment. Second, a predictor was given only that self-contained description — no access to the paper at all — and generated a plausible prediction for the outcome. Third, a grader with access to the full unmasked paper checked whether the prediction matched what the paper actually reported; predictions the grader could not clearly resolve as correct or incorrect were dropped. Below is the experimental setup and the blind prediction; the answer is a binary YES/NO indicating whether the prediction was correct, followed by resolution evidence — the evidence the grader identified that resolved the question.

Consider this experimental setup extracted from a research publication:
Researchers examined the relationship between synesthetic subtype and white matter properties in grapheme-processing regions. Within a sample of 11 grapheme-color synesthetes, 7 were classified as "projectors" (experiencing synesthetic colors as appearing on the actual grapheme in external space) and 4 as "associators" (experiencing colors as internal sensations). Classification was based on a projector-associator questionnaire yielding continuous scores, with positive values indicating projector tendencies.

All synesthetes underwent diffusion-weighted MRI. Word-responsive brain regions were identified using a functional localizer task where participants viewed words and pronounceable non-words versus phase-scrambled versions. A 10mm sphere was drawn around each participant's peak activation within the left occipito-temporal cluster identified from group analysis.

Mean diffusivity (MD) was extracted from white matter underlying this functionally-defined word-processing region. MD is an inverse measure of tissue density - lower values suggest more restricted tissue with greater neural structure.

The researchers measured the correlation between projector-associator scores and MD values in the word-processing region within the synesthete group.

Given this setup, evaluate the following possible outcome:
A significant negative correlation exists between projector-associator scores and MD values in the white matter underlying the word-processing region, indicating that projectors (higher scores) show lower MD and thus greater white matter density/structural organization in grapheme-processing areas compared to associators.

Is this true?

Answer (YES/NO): NO